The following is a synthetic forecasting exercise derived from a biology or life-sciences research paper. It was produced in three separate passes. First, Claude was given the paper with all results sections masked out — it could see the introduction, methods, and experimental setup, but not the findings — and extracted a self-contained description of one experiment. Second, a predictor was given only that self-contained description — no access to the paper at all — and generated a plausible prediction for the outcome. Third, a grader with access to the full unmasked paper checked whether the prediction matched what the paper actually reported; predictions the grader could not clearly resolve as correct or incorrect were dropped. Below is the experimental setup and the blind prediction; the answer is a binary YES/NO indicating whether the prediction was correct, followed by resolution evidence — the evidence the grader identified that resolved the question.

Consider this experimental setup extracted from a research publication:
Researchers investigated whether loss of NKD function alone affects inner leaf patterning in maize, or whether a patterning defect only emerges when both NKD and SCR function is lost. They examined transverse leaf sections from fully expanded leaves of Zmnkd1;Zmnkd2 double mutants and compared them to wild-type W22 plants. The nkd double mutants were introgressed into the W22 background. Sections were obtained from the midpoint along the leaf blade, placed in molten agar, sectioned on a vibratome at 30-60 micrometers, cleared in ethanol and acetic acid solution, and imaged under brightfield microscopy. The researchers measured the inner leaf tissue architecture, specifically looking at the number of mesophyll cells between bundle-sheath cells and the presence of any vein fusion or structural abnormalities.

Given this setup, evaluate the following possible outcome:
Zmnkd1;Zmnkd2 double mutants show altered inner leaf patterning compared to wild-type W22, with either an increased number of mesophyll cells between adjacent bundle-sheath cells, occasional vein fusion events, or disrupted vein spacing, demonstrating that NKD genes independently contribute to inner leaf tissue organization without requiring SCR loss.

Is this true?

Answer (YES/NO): NO